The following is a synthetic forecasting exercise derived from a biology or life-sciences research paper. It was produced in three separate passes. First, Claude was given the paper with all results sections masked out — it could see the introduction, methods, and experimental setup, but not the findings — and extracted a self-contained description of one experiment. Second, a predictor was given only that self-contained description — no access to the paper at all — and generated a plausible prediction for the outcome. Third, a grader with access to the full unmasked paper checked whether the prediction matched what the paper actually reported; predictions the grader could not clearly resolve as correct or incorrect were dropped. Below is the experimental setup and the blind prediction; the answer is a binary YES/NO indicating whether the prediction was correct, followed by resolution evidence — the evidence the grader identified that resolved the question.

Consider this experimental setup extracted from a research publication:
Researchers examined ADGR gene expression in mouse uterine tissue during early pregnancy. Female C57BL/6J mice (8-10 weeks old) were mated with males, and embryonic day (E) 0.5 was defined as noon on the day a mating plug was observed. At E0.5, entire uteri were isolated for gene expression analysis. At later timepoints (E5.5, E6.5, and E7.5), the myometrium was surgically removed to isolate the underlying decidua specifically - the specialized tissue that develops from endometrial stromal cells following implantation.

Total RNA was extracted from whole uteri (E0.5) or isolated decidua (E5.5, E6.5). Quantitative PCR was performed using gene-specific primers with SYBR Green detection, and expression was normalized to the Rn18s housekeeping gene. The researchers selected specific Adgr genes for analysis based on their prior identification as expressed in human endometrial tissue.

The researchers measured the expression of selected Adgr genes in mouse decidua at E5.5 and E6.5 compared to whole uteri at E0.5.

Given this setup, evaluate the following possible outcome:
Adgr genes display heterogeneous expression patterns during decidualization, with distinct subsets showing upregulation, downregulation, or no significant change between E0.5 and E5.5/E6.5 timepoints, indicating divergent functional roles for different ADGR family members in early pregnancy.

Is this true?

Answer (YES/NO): YES